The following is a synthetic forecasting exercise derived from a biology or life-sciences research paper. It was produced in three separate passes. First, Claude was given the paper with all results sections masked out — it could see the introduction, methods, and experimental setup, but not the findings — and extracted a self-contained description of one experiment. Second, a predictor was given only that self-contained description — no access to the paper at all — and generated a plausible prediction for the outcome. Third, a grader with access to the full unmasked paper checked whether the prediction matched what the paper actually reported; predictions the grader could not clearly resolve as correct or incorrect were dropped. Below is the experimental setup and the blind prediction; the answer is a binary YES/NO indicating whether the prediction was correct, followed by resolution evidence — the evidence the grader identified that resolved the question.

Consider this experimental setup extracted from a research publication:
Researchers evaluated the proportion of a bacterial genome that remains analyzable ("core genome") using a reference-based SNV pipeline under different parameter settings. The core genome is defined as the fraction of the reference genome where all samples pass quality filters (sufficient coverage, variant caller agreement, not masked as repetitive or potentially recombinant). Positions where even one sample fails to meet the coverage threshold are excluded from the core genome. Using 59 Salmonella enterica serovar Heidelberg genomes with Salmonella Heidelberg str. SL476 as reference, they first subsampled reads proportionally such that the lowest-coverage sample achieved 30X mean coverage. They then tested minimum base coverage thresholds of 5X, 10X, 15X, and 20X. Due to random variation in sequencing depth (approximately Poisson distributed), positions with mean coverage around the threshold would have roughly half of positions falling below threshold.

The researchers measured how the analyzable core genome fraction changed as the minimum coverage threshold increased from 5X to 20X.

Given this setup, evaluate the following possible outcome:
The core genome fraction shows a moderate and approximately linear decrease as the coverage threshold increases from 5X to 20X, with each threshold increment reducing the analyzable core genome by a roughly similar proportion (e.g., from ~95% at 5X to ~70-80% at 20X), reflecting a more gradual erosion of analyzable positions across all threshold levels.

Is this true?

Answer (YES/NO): NO